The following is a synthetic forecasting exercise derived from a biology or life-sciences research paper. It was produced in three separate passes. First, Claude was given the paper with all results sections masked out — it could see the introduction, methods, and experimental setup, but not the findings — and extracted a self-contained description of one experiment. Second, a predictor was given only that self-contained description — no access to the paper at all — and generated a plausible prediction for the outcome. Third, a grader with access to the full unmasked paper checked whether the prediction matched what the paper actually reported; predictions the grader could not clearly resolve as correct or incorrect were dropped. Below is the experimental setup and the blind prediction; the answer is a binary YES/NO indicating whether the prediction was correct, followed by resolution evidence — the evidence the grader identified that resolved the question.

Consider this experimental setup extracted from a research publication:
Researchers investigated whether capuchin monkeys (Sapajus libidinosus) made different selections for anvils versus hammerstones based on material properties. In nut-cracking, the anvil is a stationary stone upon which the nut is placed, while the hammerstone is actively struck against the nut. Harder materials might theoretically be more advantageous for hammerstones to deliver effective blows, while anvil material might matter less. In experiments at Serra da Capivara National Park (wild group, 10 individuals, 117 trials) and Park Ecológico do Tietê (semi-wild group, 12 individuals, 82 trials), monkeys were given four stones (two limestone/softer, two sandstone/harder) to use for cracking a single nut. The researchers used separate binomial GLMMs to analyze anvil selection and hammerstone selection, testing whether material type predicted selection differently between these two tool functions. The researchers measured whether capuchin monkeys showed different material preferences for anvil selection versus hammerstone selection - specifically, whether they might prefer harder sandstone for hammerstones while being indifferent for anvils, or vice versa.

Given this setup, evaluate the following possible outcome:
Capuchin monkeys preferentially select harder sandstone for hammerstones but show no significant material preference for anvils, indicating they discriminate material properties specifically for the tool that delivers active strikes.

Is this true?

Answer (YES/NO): NO